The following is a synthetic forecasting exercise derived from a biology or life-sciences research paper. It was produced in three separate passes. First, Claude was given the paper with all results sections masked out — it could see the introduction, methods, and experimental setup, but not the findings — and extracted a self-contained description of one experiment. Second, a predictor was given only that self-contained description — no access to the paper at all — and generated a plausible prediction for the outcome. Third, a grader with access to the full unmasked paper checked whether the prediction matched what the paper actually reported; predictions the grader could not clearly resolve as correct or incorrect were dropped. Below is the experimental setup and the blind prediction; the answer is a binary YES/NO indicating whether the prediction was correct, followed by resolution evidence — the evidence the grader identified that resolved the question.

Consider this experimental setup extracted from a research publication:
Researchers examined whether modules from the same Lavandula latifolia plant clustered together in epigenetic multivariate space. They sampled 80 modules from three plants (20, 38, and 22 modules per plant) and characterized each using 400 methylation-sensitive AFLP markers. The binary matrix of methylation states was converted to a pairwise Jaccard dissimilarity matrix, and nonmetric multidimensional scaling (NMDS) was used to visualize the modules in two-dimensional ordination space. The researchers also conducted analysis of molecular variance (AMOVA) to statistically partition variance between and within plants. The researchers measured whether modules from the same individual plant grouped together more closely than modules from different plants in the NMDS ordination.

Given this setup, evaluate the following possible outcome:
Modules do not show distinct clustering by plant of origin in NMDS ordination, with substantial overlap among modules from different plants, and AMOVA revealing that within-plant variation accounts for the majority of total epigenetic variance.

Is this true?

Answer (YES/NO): NO